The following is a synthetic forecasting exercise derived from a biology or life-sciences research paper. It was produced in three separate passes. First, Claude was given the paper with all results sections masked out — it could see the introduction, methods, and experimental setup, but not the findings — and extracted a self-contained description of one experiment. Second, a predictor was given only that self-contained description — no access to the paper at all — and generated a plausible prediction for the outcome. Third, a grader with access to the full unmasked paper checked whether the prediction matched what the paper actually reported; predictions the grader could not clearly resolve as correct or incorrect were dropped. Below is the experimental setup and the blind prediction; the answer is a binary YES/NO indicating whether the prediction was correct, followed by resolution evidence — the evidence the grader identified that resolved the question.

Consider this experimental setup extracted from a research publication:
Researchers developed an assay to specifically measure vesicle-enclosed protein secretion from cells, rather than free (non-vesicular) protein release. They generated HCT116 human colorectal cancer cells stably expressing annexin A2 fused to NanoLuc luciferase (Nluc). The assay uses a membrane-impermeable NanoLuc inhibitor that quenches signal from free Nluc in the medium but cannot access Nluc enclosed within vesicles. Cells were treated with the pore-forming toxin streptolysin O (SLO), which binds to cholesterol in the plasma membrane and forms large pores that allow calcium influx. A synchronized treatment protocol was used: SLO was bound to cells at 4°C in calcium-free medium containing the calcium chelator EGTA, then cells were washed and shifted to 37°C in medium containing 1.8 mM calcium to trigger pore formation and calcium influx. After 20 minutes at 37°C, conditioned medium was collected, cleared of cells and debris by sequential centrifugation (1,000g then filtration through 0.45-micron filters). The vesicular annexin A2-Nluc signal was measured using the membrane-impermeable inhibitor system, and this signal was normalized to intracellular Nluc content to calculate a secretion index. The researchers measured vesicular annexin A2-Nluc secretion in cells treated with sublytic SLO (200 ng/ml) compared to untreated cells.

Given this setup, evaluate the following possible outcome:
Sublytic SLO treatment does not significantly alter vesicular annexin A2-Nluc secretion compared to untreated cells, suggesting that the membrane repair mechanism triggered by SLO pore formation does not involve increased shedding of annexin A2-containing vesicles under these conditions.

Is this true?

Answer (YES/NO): NO